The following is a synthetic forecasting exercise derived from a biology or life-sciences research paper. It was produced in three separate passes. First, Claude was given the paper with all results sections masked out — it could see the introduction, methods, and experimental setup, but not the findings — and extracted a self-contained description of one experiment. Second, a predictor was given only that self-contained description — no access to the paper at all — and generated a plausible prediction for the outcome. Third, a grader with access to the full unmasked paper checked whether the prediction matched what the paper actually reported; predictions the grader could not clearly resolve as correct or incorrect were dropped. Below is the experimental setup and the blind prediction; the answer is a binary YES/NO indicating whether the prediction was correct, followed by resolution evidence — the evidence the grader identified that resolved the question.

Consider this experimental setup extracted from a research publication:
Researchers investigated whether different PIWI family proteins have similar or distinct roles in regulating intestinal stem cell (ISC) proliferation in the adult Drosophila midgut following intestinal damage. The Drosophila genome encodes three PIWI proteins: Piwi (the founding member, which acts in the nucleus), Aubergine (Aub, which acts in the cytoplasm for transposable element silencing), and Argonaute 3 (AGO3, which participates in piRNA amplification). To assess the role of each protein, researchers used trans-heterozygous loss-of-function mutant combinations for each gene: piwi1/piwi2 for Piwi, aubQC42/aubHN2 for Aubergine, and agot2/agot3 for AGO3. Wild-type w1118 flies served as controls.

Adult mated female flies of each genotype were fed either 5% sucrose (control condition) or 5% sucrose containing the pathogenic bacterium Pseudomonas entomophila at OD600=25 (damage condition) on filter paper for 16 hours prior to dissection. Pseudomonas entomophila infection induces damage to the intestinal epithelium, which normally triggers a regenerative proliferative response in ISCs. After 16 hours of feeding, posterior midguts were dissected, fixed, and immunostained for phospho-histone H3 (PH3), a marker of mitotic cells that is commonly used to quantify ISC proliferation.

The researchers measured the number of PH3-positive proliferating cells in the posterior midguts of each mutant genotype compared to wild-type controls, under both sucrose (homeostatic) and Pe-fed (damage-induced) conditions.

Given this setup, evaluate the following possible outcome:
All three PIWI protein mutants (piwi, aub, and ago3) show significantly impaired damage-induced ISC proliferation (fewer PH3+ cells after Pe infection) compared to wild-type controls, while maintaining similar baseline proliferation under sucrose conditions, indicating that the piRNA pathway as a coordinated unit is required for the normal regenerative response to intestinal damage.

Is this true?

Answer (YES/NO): NO